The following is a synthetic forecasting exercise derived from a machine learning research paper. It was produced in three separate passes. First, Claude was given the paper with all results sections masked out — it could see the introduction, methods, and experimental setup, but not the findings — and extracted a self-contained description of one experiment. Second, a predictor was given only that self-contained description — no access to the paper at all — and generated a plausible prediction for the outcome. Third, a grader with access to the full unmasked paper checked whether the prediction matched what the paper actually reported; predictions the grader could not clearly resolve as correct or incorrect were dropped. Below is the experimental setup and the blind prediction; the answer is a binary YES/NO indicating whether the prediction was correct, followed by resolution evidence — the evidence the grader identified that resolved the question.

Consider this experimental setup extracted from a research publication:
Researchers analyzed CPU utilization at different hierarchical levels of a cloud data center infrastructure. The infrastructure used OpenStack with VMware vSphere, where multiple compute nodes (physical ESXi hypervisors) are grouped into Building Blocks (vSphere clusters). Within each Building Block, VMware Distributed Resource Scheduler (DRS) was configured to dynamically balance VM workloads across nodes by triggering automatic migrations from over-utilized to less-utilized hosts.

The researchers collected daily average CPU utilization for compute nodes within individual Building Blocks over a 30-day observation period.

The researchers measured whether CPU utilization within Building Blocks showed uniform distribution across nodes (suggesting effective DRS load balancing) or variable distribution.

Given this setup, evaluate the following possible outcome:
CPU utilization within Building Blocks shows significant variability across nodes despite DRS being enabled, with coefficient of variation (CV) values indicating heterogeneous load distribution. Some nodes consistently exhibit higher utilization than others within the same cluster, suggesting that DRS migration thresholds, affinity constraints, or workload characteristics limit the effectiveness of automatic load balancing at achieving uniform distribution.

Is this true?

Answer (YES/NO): NO